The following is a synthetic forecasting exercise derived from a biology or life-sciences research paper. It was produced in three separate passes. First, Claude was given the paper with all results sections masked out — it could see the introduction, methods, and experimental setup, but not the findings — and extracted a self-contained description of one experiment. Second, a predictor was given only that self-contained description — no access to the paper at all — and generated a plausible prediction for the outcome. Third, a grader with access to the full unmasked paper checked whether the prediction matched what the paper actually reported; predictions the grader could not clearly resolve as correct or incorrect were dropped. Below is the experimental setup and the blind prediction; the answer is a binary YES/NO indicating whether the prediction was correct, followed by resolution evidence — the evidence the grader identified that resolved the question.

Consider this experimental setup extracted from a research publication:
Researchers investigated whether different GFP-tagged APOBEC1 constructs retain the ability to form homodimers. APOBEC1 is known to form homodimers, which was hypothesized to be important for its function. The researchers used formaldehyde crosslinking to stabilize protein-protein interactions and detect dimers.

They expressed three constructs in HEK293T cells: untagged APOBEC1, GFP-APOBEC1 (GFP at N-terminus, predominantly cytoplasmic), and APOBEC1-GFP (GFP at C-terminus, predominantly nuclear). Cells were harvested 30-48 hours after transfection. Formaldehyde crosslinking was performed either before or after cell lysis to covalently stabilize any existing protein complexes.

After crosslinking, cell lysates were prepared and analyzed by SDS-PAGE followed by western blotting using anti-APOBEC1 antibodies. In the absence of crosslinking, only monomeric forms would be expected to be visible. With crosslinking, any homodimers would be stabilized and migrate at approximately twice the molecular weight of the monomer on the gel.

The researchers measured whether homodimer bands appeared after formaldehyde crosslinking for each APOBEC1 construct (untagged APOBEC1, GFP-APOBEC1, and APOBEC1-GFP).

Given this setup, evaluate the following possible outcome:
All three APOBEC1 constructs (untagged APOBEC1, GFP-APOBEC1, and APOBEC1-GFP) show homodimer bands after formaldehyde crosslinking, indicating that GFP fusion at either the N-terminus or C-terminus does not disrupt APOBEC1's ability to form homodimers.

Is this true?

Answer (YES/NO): NO